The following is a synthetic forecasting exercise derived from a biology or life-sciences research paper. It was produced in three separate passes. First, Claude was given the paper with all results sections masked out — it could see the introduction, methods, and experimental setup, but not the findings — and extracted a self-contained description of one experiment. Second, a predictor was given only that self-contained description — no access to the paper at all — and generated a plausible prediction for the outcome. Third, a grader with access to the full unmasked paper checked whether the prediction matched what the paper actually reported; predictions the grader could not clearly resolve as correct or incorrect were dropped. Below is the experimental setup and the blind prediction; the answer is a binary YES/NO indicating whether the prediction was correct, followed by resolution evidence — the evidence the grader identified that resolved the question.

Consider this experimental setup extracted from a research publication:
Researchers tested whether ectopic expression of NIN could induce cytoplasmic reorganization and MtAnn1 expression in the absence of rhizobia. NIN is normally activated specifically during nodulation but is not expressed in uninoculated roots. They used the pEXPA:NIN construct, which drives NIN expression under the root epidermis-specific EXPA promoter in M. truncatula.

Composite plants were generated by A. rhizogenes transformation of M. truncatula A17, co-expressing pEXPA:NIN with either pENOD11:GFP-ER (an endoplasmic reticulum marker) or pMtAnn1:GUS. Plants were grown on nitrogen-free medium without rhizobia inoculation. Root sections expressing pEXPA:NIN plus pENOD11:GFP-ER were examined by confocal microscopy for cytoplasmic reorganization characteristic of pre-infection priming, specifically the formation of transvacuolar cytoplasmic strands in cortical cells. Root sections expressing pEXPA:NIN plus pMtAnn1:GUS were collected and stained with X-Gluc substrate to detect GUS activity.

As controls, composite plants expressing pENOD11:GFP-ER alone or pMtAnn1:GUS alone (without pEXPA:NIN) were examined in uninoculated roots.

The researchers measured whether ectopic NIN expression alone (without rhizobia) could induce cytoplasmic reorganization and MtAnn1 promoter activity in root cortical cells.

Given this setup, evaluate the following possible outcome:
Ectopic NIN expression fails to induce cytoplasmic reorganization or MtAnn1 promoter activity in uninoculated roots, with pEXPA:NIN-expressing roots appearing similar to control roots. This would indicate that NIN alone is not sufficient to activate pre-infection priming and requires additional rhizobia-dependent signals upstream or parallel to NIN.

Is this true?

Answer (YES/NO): NO